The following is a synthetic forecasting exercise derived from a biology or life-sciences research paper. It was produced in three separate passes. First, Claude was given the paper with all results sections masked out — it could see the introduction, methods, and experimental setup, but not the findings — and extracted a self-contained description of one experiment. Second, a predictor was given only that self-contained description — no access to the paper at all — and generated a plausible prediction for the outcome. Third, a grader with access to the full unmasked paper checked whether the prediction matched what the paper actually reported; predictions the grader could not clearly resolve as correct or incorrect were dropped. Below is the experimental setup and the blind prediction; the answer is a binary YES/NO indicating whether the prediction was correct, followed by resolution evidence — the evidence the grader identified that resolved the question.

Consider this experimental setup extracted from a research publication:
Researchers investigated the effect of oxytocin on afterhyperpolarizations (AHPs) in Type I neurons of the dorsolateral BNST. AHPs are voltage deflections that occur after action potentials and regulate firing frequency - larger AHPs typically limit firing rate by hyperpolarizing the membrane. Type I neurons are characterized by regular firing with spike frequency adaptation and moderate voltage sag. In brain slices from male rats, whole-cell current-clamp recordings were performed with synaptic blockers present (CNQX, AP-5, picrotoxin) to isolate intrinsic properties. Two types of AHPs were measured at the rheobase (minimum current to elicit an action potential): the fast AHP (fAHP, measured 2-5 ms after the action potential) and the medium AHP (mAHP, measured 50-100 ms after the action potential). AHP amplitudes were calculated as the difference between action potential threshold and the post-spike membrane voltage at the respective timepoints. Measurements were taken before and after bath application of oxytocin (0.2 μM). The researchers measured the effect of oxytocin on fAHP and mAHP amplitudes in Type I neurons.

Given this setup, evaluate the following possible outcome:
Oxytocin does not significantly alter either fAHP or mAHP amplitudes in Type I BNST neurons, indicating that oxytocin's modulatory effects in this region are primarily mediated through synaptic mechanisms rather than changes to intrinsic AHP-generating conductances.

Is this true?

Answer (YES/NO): NO